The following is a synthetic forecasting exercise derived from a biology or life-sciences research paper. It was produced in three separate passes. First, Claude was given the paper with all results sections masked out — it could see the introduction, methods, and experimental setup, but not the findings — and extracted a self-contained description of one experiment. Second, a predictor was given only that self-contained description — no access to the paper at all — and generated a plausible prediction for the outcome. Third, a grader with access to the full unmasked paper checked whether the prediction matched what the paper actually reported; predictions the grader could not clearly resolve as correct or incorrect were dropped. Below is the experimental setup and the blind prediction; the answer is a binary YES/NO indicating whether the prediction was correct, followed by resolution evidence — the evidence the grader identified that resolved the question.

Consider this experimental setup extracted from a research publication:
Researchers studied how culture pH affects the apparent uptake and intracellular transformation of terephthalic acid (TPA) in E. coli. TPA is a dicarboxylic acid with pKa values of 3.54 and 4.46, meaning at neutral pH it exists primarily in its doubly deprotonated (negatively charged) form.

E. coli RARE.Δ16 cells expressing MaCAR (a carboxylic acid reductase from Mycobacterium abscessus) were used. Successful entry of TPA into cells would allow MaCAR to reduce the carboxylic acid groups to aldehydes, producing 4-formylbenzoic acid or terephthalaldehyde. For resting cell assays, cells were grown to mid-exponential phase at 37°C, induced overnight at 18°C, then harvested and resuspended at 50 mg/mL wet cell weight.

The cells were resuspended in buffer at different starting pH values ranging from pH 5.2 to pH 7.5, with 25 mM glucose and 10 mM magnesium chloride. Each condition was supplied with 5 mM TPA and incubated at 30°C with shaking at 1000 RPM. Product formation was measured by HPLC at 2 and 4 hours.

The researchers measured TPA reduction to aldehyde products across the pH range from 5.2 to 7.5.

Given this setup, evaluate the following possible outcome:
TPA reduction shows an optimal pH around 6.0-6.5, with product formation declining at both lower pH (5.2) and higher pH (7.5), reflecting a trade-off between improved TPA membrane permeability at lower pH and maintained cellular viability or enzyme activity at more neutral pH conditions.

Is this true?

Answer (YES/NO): NO